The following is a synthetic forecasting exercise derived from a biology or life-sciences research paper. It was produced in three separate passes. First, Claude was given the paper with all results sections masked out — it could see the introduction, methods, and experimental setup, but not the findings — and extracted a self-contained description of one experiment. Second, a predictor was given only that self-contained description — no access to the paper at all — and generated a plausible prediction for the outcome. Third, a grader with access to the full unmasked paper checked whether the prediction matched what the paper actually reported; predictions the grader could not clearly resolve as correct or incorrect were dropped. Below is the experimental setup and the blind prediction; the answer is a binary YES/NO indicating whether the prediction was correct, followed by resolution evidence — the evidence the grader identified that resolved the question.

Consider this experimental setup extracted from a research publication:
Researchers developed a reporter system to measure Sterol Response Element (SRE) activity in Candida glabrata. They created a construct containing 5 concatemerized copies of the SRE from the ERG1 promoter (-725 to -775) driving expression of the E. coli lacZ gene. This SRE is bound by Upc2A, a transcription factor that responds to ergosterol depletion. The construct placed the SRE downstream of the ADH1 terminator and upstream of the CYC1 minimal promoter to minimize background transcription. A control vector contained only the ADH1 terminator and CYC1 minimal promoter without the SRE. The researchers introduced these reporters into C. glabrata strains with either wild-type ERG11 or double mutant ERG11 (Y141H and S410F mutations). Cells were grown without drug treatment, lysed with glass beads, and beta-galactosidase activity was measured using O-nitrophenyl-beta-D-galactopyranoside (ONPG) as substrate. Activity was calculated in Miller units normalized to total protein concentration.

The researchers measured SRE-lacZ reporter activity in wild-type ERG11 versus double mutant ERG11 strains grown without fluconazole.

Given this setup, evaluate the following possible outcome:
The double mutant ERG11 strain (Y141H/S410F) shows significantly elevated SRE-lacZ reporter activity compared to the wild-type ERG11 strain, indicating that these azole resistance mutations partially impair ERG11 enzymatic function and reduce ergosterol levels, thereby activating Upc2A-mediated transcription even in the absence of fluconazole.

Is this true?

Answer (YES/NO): YES